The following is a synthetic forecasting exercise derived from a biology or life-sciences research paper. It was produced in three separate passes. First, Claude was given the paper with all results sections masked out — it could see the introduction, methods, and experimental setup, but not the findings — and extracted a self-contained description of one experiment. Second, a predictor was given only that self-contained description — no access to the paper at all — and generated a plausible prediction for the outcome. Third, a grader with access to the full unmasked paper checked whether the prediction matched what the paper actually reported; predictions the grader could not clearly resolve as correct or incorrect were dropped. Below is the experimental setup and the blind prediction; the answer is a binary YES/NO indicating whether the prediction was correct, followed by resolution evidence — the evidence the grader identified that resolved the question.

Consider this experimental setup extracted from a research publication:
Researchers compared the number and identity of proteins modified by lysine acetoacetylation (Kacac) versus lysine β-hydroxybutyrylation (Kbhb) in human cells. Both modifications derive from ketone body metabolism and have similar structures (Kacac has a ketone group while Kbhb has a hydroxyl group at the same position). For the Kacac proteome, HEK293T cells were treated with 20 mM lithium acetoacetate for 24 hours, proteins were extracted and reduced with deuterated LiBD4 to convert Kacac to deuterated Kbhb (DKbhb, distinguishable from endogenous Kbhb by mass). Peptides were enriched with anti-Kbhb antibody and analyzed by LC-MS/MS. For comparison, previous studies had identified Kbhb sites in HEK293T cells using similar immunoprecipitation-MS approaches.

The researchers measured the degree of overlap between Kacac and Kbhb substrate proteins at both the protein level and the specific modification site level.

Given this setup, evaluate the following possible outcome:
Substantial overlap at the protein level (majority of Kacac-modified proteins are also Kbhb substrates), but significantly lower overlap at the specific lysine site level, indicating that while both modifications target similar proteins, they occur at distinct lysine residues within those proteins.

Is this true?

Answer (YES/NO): NO